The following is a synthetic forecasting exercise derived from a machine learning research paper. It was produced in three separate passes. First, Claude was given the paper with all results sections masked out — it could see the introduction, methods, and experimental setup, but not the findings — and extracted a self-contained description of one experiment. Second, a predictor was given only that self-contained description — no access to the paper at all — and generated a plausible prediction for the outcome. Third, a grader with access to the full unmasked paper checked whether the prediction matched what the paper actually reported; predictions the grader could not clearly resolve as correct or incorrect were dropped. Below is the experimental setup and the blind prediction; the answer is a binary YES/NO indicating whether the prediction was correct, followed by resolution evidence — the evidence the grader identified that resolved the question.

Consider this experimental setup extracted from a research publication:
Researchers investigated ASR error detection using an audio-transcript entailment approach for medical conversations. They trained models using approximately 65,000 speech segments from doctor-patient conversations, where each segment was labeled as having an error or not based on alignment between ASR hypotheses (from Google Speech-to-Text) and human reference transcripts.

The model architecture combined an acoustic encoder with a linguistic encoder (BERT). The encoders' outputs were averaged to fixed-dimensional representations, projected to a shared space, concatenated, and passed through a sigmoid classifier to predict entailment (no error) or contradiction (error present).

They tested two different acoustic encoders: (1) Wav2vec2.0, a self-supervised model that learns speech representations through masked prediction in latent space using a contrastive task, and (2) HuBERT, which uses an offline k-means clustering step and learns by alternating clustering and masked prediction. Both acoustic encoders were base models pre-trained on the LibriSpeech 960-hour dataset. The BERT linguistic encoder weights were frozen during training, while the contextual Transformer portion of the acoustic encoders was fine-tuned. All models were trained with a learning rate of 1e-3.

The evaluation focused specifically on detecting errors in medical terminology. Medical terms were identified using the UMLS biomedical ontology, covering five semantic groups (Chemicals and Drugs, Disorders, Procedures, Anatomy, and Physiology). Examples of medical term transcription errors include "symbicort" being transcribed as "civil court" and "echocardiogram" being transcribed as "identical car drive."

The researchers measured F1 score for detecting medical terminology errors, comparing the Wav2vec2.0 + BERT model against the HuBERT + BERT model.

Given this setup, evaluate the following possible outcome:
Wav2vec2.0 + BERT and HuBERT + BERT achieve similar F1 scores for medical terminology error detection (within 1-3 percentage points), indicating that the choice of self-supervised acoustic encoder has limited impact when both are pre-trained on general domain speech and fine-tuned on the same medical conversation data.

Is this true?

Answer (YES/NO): YES